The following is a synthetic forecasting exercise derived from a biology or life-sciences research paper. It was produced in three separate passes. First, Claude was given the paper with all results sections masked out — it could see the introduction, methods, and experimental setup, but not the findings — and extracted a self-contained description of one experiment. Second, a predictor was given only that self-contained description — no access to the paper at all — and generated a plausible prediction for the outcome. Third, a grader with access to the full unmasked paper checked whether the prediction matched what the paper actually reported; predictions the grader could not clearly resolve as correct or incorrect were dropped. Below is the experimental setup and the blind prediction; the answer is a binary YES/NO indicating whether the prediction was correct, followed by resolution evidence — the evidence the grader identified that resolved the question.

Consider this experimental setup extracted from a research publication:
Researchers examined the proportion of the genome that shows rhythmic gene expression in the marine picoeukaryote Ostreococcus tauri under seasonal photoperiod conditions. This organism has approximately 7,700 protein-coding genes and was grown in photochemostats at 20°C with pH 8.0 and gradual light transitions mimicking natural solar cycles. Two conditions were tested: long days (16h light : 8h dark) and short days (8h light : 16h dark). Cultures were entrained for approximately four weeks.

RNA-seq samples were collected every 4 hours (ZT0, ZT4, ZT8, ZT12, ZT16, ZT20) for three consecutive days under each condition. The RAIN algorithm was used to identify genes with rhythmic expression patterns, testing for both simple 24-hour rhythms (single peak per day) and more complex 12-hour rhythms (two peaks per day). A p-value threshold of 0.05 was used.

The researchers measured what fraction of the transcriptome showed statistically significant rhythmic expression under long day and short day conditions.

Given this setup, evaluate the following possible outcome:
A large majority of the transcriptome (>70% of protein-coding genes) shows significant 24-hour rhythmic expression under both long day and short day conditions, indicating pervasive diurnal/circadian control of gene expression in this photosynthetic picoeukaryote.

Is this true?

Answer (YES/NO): YES